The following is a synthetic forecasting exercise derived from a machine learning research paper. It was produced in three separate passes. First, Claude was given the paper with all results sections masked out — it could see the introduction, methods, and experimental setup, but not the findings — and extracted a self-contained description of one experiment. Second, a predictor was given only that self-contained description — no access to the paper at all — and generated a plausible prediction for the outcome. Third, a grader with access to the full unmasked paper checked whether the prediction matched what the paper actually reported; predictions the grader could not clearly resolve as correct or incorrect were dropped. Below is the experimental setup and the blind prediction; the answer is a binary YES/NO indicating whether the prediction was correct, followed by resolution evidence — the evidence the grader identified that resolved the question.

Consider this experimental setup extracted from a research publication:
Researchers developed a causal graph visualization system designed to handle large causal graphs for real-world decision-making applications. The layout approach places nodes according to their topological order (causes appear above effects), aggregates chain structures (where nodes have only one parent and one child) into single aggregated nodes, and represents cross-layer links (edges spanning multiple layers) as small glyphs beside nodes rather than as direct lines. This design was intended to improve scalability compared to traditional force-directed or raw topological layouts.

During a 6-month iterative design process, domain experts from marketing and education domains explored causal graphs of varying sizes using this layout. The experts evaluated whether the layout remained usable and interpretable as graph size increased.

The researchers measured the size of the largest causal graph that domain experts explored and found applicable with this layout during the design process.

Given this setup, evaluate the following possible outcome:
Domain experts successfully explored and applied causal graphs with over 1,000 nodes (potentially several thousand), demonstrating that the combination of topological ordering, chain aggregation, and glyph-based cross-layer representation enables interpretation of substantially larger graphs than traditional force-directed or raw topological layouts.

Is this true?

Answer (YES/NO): NO